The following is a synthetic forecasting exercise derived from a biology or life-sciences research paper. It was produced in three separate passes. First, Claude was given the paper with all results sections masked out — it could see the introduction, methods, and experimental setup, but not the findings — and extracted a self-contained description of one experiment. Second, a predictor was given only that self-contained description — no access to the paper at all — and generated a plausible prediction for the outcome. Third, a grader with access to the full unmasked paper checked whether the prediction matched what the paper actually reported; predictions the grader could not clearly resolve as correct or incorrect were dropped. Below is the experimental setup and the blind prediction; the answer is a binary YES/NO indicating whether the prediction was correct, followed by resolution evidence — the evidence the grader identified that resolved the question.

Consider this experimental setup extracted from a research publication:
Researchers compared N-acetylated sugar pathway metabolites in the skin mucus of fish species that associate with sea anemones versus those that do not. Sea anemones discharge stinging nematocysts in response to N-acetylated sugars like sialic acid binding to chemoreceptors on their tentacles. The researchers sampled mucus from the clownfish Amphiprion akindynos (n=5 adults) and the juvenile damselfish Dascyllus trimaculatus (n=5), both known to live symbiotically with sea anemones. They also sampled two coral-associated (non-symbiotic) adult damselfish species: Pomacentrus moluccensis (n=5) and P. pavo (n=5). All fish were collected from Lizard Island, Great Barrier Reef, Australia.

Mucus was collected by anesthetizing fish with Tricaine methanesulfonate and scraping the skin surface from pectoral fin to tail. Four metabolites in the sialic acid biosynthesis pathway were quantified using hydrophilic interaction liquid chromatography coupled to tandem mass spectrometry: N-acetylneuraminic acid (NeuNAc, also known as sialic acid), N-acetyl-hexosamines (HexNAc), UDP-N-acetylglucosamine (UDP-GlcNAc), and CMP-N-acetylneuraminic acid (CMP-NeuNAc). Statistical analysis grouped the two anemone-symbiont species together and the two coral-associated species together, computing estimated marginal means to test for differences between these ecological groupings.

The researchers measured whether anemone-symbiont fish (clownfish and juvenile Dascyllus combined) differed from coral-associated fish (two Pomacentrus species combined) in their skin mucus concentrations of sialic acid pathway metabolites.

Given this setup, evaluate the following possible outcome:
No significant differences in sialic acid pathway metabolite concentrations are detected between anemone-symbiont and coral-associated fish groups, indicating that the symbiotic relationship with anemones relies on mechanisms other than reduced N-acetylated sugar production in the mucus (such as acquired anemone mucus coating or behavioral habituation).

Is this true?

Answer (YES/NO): NO